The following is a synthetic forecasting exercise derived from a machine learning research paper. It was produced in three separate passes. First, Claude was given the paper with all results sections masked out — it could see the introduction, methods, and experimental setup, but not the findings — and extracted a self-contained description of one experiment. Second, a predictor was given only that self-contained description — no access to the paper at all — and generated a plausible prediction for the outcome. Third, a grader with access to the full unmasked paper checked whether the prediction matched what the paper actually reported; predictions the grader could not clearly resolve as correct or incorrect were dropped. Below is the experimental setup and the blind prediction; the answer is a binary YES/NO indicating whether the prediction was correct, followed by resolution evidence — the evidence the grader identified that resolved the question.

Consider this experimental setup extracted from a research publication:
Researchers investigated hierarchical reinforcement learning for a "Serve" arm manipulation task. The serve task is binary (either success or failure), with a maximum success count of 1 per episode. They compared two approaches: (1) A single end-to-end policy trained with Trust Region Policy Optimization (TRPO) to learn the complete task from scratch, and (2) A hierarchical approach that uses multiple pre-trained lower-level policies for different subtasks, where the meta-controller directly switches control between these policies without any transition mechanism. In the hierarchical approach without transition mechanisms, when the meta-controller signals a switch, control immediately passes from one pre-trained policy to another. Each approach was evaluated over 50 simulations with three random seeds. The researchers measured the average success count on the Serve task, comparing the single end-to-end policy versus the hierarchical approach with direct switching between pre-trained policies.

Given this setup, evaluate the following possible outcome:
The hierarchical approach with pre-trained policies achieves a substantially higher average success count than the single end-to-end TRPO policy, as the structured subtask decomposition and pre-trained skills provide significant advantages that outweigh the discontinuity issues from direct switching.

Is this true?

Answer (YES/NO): NO